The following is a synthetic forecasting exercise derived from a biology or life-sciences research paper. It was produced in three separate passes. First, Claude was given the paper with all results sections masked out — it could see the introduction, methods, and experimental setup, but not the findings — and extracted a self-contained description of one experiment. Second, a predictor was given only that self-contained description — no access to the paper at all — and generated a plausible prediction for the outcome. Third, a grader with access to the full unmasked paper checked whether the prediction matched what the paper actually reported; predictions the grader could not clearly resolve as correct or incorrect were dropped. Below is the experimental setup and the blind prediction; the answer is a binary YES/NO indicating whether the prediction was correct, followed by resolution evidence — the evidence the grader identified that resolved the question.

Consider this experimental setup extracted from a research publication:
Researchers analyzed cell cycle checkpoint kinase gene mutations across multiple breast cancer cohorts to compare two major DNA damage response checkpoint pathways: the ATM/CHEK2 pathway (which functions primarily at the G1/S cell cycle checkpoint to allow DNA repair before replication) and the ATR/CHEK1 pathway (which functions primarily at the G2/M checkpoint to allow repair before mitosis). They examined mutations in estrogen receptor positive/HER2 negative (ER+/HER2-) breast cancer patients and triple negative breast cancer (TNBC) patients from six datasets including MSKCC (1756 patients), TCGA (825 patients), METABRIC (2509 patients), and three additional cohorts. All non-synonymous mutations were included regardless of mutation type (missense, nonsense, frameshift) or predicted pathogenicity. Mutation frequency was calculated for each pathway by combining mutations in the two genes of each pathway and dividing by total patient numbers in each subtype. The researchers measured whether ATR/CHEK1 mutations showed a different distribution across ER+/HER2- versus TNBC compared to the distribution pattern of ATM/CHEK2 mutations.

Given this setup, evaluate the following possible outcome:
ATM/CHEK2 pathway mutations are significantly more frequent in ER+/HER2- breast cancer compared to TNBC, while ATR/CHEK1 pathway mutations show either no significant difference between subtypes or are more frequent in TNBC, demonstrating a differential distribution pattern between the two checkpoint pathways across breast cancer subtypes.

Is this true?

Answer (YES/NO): YES